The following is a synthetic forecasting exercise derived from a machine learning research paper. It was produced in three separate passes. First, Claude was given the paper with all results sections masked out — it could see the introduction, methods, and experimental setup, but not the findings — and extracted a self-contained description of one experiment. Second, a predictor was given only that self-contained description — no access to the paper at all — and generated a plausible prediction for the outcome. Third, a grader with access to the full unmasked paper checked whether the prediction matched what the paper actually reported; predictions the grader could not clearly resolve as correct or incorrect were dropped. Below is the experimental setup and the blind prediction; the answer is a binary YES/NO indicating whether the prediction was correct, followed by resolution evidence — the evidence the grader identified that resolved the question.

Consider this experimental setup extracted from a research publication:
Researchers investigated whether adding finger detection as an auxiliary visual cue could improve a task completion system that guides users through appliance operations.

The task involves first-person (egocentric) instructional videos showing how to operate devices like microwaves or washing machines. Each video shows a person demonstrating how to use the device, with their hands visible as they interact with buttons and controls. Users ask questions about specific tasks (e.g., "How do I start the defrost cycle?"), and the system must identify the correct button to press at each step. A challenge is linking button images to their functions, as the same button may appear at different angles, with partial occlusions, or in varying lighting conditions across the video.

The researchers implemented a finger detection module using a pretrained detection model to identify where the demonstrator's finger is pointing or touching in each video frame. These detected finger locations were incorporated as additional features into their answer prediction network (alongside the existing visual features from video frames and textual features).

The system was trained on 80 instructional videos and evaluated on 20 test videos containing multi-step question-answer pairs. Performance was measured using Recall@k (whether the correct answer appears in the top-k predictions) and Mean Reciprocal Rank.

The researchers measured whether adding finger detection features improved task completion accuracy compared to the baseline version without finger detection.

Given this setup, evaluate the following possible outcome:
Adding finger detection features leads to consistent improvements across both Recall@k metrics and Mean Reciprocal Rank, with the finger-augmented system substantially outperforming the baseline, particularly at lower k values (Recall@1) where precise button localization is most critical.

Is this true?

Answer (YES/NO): NO